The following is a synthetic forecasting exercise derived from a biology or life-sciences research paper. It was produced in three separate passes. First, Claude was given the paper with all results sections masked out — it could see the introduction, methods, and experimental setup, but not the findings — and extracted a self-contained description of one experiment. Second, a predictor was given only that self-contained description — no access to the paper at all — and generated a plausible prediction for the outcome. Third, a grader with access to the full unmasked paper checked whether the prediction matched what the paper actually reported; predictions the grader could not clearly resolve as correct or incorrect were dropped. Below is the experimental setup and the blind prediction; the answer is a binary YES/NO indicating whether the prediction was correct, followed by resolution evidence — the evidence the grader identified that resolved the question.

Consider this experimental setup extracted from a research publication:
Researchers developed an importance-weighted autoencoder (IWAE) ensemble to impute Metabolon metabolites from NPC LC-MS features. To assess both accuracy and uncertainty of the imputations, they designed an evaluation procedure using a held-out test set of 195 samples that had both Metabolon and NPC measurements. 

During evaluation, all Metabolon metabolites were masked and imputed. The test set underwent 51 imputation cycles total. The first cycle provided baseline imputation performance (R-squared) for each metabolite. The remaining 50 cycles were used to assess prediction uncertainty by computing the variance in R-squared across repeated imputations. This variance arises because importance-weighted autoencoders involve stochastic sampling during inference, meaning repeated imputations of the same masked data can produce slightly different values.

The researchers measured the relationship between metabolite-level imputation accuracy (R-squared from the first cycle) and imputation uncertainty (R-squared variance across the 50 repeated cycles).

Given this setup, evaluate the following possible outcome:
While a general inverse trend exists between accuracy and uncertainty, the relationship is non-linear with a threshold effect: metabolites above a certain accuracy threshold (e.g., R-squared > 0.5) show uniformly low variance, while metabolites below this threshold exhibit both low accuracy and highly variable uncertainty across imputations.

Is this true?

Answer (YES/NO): NO